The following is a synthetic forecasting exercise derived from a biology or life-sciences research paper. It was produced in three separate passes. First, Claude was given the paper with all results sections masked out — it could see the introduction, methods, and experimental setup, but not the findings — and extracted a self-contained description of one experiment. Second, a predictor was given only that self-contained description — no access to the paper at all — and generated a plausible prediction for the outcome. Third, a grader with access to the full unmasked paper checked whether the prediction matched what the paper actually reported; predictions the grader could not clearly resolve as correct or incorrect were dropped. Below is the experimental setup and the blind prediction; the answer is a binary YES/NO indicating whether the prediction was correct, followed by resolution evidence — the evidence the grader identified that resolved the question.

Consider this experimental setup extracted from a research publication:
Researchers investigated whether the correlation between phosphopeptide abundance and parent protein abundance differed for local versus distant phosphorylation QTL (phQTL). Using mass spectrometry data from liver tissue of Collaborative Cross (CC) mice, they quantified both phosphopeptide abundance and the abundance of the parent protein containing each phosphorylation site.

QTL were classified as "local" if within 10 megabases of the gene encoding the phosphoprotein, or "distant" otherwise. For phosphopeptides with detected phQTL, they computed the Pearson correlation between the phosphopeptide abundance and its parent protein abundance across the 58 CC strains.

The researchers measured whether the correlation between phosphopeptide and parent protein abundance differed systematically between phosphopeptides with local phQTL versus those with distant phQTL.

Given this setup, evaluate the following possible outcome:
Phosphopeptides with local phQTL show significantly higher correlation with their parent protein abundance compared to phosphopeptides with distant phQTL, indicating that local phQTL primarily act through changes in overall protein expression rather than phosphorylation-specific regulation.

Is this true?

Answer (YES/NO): YES